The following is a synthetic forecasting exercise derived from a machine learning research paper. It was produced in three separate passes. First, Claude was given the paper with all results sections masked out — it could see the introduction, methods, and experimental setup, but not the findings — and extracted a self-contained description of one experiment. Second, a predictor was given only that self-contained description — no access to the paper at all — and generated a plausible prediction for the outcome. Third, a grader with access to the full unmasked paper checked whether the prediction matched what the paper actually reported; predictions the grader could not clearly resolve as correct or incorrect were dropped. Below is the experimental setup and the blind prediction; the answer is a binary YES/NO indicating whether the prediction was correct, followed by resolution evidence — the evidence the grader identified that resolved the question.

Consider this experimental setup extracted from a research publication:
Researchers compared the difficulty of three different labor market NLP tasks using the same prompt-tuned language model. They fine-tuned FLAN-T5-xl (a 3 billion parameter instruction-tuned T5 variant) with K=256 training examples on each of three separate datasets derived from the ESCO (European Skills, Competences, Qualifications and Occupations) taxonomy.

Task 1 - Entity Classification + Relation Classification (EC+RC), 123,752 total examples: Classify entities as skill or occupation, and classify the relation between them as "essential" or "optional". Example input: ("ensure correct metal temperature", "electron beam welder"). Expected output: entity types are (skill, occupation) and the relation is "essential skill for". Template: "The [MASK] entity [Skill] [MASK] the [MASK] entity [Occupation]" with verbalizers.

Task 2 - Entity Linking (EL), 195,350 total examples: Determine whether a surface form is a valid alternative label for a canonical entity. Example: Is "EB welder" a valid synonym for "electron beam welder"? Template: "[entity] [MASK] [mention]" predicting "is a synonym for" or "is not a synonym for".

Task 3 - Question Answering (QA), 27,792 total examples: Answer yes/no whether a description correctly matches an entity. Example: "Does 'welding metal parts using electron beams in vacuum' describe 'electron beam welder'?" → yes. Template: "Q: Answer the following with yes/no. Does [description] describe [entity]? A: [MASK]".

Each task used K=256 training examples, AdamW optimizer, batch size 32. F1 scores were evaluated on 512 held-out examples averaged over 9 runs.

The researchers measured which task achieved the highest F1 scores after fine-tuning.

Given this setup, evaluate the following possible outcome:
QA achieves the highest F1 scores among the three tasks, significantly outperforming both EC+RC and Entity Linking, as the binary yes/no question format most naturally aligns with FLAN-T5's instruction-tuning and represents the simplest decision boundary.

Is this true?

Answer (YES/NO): NO